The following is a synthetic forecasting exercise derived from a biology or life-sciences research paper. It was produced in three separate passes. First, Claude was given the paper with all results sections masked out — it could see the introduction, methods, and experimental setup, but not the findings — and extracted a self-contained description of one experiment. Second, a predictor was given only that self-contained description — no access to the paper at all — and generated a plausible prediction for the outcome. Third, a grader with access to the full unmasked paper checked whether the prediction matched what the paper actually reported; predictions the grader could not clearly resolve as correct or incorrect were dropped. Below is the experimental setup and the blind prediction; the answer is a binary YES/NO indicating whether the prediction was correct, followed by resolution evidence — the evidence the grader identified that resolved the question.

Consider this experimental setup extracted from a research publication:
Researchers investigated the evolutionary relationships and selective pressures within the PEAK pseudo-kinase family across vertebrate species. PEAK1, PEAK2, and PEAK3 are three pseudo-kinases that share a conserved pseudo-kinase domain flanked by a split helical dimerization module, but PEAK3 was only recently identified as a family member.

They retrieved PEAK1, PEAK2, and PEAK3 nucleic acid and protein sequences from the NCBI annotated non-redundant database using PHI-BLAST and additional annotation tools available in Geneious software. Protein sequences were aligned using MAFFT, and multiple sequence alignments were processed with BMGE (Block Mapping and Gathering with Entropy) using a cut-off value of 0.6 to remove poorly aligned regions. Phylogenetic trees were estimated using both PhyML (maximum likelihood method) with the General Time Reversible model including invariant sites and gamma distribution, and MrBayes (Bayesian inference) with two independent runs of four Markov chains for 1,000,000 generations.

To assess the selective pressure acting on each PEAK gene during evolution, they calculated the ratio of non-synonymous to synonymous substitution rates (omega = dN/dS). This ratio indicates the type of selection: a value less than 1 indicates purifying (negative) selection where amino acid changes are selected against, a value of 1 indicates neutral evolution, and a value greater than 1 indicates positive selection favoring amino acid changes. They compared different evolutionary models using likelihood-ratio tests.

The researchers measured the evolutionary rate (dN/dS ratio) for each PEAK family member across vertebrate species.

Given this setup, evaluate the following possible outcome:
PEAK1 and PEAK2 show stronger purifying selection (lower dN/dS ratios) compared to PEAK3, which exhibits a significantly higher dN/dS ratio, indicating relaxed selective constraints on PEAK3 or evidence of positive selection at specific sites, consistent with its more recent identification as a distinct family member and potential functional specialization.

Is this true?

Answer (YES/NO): YES